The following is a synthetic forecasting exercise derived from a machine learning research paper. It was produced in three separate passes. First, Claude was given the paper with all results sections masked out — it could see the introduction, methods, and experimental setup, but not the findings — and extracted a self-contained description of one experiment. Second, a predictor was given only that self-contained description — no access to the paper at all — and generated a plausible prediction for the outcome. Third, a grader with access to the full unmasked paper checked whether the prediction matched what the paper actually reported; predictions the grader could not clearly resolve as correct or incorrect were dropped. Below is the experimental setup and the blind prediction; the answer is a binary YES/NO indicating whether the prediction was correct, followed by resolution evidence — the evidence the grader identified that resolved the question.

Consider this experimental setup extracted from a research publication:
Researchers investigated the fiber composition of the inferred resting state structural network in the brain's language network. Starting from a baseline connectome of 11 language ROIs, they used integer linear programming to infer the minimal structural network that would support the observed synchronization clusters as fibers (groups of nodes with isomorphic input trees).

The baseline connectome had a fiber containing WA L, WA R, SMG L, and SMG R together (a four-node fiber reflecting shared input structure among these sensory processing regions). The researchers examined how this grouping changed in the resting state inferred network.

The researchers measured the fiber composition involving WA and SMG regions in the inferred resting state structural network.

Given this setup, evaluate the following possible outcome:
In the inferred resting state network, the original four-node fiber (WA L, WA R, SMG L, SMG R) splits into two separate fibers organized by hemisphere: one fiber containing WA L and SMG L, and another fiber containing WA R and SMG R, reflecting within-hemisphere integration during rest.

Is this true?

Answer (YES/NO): NO